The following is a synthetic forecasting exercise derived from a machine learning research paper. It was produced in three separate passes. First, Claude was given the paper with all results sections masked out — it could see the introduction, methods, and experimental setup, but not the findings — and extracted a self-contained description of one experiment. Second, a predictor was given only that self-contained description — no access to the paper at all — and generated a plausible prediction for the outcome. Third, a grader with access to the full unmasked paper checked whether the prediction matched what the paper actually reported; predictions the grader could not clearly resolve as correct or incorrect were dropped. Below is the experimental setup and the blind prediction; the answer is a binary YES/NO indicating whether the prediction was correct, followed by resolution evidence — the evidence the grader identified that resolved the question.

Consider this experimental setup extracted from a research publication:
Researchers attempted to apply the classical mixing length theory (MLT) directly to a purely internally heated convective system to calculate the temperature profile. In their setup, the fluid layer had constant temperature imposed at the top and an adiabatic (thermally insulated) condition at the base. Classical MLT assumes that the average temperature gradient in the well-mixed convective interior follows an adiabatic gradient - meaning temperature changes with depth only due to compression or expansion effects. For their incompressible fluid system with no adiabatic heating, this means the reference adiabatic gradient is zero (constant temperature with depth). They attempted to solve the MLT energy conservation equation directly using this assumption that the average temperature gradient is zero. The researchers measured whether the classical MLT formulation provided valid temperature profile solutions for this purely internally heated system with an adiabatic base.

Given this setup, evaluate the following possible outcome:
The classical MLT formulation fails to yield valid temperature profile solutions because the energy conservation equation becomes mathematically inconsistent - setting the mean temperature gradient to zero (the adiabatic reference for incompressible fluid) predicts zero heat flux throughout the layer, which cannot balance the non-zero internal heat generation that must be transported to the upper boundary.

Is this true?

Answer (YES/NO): YES